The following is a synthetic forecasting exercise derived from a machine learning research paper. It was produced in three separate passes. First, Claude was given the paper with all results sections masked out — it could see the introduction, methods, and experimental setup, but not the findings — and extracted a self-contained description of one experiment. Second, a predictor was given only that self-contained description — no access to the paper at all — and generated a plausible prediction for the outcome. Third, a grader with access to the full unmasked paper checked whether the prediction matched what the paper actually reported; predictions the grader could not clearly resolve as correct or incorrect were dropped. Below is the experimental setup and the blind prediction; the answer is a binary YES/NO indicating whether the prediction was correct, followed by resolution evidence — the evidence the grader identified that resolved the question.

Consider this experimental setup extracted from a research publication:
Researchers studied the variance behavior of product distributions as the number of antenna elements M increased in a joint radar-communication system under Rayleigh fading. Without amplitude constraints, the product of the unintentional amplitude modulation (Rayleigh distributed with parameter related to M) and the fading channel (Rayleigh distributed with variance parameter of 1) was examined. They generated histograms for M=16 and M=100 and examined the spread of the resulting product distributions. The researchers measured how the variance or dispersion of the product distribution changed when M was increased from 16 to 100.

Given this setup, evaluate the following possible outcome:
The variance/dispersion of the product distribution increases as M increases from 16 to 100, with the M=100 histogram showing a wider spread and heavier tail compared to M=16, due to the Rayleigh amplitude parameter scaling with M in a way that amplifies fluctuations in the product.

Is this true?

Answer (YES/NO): YES